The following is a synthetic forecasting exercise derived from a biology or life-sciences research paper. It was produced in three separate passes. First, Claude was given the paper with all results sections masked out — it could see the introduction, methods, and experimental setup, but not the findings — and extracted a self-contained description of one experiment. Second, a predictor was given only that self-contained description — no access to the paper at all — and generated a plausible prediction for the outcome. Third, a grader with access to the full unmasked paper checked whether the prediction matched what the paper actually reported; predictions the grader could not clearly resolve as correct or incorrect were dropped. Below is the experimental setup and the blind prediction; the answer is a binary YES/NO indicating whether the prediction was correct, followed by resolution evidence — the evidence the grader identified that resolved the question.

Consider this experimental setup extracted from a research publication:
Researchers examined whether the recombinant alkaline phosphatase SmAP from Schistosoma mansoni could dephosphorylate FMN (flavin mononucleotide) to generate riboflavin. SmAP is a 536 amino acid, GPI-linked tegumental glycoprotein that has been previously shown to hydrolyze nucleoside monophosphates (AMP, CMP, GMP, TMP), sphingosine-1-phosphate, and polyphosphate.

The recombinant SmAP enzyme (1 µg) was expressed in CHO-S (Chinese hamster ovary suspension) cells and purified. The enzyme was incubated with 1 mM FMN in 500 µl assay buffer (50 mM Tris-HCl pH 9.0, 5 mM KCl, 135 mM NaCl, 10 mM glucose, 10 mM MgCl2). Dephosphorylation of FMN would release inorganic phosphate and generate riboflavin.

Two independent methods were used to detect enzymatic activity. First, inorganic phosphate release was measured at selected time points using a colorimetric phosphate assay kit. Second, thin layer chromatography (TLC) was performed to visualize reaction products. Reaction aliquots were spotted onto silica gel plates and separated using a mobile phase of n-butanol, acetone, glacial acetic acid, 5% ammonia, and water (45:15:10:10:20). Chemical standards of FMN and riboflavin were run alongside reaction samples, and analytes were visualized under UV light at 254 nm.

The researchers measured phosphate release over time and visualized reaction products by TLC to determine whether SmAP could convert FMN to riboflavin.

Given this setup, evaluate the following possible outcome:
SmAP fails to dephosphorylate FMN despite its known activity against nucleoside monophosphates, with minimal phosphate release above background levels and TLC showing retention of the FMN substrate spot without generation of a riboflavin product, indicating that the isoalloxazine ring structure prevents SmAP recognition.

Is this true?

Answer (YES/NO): NO